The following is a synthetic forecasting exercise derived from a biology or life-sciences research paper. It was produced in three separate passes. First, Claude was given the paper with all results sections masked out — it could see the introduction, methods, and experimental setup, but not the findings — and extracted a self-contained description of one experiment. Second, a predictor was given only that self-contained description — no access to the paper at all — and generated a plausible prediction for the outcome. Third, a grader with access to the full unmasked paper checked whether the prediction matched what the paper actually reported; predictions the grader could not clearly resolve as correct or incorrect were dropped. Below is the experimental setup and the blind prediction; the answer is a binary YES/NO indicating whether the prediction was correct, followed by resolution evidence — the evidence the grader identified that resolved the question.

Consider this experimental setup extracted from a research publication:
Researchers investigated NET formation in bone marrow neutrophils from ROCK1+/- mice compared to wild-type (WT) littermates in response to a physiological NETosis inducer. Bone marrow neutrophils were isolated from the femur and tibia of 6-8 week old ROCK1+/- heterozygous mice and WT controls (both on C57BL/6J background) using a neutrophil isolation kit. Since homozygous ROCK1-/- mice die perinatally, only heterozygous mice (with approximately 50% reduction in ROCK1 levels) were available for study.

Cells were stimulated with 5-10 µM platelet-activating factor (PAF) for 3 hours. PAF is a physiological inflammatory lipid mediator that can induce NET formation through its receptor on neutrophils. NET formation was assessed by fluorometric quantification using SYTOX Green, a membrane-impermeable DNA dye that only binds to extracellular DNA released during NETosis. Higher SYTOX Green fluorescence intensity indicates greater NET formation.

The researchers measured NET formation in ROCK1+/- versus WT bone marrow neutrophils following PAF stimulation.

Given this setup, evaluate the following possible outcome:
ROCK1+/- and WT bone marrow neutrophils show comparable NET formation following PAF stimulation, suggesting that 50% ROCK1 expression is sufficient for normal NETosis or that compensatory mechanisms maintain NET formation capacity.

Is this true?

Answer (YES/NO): NO